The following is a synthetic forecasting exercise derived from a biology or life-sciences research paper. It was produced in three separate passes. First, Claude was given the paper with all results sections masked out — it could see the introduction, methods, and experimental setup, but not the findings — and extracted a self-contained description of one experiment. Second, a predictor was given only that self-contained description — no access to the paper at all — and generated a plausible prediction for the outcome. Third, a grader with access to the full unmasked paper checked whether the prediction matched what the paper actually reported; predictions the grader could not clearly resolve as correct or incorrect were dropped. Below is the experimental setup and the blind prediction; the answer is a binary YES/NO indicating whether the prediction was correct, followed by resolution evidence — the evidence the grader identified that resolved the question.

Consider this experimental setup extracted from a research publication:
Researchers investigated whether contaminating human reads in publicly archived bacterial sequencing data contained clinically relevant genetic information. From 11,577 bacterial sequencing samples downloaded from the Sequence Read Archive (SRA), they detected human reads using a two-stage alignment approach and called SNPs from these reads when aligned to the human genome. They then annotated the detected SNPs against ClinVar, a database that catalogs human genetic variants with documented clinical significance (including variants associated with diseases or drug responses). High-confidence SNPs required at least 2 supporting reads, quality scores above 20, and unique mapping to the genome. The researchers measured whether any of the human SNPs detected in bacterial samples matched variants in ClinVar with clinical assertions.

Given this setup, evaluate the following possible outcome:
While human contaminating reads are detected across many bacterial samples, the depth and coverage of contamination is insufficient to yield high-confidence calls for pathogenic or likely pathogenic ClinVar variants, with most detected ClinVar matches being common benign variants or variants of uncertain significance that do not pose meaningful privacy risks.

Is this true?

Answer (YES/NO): NO